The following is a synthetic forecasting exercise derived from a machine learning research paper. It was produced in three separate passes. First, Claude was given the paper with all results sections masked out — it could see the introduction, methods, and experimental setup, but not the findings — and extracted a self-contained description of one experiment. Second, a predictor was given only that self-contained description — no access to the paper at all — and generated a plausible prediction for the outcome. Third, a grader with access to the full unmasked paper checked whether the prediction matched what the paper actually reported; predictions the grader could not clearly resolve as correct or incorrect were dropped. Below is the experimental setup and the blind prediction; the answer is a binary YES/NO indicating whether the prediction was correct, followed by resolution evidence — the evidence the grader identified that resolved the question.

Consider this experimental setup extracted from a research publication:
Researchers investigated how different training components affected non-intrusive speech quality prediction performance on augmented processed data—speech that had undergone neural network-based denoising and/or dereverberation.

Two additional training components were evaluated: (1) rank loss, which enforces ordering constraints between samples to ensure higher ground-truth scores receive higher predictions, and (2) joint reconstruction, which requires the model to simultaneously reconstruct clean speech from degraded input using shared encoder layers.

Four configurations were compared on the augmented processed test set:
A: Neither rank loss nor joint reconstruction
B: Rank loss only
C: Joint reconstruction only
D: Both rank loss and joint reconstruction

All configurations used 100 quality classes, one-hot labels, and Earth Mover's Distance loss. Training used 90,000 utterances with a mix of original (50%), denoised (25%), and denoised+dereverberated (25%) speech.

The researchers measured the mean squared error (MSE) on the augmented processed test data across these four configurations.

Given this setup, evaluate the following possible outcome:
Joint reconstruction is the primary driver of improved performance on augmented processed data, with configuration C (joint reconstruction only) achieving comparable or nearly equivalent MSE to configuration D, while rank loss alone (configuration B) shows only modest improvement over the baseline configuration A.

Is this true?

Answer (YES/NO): YES